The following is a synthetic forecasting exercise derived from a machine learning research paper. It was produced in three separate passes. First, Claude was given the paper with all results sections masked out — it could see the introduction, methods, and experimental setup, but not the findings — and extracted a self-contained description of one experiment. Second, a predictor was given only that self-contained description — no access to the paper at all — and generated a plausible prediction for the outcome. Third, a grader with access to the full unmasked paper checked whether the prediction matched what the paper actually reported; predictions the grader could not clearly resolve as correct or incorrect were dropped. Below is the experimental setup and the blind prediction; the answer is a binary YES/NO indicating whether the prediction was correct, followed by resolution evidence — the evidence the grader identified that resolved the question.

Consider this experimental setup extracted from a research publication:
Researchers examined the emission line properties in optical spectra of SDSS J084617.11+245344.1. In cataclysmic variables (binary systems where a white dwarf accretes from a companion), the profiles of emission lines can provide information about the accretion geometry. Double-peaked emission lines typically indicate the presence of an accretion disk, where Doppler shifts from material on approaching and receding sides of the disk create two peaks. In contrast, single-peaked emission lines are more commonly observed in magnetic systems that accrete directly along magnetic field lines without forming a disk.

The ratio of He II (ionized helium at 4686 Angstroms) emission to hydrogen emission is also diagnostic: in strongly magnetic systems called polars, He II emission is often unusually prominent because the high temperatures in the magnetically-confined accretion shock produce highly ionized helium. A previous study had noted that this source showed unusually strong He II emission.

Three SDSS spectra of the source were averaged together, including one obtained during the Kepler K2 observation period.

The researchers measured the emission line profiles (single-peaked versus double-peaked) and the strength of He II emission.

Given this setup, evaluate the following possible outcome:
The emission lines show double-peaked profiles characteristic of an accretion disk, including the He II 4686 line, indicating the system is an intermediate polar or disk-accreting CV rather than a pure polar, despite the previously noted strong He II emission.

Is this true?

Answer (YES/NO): NO